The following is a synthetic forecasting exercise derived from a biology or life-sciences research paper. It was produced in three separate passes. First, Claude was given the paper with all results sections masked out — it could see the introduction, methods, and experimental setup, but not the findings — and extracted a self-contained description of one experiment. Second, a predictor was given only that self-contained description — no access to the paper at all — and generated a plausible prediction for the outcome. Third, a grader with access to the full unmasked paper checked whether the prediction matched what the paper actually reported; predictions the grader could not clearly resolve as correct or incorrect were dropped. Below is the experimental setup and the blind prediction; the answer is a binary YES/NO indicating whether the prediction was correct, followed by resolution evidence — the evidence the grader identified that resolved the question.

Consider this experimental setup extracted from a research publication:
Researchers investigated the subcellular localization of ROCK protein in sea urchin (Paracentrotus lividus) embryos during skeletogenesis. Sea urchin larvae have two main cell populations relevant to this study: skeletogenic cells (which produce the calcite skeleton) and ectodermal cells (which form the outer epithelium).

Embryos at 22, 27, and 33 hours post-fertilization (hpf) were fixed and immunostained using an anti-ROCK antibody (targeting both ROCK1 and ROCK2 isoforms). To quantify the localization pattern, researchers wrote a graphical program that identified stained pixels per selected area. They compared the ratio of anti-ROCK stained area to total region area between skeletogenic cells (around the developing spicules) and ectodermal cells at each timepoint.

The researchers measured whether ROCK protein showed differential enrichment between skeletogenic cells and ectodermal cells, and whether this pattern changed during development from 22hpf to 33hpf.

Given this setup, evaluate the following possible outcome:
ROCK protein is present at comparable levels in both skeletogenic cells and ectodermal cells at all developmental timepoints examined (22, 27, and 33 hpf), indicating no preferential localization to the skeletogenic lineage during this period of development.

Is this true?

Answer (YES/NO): NO